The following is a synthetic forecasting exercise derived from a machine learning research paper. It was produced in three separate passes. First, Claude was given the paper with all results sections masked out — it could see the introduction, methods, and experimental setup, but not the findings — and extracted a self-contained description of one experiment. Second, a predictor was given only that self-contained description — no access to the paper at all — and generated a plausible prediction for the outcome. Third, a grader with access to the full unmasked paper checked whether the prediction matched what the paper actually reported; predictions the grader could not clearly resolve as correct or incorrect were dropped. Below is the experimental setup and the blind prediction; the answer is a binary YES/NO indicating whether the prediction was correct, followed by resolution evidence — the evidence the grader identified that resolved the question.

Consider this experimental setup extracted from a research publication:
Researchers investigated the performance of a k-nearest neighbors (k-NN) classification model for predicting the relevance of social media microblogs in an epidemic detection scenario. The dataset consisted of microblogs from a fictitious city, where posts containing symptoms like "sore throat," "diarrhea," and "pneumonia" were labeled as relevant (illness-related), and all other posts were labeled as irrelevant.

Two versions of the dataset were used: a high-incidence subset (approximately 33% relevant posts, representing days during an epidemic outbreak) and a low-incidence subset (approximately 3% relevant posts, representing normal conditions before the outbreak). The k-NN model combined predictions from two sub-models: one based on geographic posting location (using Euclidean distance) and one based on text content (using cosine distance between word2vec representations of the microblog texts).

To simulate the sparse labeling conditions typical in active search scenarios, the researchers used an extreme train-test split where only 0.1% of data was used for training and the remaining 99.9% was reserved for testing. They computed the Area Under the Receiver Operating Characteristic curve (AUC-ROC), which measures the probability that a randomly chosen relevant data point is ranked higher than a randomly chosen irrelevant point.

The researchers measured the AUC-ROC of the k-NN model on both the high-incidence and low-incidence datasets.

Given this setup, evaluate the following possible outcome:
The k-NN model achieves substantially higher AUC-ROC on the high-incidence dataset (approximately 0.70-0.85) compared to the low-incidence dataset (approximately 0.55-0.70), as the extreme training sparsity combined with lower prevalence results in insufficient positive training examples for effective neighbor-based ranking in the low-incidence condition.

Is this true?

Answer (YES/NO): YES